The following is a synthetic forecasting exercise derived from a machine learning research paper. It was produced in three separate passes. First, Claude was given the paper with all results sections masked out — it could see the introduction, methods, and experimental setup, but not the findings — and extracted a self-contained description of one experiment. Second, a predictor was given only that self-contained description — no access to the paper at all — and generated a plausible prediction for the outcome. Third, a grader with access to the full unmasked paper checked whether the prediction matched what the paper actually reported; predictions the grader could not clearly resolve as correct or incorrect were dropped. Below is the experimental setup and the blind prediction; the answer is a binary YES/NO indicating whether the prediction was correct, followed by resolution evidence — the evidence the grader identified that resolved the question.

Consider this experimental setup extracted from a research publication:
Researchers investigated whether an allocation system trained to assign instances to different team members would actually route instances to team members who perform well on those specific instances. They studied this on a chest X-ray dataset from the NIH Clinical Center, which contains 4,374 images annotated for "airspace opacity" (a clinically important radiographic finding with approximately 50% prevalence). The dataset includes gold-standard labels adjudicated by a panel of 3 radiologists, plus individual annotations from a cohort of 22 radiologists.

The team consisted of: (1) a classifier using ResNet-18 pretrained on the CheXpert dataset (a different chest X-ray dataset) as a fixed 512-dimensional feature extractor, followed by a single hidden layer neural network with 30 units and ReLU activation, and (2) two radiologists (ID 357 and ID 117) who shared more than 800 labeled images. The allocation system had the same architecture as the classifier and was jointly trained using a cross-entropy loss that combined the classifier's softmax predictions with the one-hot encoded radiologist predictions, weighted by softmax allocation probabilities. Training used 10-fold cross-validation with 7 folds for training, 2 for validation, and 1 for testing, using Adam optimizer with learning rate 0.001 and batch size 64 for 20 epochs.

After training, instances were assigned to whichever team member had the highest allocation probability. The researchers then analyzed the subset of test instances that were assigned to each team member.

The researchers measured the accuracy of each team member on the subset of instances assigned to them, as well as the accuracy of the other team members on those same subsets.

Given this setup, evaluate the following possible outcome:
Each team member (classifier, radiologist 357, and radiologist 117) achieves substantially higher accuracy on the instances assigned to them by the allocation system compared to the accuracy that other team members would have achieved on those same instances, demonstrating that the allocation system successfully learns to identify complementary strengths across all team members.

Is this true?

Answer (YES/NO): NO